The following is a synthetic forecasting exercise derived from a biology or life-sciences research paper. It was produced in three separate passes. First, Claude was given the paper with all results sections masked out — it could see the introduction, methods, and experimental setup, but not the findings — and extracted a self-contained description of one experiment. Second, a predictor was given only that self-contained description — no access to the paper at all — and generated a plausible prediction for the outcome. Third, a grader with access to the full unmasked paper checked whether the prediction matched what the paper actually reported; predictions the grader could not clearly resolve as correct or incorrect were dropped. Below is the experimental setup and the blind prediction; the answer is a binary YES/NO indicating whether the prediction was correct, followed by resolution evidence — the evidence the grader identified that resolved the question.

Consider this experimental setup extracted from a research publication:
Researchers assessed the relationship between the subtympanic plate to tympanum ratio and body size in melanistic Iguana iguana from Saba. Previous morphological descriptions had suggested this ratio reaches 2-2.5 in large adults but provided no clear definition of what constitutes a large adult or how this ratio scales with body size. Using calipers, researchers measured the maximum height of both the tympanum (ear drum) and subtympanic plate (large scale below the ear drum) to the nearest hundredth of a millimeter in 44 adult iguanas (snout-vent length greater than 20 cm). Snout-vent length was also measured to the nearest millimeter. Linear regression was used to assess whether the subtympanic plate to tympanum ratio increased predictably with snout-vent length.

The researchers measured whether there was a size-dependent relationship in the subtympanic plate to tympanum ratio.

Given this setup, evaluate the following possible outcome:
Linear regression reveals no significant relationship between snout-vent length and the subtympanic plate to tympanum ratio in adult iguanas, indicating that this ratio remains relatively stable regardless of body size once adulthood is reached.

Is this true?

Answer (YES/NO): NO